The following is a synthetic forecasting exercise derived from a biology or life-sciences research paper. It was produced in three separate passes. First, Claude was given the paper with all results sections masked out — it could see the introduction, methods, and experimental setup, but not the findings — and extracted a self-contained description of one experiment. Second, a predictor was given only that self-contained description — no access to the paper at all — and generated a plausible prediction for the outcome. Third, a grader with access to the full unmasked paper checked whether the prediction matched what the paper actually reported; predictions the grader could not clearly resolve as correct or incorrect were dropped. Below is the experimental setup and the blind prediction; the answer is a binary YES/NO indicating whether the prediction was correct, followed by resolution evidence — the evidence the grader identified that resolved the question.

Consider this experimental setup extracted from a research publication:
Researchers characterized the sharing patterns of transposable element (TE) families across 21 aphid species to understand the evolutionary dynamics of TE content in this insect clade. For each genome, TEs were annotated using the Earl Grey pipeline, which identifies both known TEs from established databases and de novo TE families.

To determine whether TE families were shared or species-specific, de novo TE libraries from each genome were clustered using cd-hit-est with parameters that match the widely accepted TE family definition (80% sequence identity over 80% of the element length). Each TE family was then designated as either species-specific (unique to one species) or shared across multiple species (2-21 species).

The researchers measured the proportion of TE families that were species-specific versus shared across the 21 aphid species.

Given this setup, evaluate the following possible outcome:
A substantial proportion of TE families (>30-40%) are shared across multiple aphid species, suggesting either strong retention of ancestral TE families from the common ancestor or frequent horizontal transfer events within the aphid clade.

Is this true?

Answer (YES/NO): NO